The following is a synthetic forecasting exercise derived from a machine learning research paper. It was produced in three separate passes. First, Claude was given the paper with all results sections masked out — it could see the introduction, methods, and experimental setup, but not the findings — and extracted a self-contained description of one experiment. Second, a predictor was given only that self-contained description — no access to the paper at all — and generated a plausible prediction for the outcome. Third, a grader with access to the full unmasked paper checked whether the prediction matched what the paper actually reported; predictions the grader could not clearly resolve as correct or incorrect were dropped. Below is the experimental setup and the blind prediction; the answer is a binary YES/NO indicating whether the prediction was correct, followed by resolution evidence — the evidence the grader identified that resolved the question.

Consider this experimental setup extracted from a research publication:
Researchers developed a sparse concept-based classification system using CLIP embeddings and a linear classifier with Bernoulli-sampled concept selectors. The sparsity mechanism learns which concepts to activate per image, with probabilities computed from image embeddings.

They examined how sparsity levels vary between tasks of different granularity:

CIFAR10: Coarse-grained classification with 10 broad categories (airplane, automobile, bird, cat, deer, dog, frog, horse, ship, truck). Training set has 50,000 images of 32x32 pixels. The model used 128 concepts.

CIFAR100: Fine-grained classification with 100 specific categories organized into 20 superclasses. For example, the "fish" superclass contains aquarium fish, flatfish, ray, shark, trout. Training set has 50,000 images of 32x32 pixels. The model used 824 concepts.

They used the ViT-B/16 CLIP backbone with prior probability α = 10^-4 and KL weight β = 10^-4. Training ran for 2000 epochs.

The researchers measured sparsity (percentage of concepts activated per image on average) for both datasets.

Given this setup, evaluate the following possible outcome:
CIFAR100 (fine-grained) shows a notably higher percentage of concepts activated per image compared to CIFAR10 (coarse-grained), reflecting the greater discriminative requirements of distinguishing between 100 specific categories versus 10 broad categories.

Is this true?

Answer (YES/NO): YES